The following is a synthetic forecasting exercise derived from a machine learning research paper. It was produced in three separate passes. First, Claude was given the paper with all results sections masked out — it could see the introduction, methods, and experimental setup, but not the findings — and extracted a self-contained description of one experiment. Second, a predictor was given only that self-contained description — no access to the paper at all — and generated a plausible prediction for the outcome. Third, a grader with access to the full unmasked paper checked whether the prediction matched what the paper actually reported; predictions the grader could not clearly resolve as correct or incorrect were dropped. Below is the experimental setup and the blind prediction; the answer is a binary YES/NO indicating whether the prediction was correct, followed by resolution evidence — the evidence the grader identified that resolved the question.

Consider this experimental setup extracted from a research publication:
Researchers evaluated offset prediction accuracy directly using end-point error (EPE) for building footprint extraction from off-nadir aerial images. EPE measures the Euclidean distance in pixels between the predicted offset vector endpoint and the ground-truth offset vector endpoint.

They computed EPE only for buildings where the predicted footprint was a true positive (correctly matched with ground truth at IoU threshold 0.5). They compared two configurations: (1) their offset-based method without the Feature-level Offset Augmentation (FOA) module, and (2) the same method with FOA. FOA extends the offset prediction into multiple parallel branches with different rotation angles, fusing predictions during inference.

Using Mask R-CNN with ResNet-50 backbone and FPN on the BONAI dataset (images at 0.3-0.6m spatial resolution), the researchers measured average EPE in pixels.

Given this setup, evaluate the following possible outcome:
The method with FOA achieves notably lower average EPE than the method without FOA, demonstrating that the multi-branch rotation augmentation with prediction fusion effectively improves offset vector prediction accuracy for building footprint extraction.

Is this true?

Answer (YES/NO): YES